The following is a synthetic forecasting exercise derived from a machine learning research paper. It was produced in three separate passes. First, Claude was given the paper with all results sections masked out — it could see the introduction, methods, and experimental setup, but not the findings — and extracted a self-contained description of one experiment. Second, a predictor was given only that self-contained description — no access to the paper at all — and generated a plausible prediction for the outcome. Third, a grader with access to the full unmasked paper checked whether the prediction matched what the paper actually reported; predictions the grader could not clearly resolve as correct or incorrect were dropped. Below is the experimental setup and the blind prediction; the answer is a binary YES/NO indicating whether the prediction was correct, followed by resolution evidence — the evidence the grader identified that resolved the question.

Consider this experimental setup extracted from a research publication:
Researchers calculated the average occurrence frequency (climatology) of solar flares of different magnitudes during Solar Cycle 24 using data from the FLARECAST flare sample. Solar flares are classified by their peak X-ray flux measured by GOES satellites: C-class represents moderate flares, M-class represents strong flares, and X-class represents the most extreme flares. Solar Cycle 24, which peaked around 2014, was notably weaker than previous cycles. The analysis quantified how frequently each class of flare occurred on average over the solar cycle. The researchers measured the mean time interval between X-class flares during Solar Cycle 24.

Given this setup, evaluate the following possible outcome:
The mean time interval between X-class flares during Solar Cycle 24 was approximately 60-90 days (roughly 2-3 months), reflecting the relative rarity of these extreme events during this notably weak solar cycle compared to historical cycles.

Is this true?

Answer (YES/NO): YES